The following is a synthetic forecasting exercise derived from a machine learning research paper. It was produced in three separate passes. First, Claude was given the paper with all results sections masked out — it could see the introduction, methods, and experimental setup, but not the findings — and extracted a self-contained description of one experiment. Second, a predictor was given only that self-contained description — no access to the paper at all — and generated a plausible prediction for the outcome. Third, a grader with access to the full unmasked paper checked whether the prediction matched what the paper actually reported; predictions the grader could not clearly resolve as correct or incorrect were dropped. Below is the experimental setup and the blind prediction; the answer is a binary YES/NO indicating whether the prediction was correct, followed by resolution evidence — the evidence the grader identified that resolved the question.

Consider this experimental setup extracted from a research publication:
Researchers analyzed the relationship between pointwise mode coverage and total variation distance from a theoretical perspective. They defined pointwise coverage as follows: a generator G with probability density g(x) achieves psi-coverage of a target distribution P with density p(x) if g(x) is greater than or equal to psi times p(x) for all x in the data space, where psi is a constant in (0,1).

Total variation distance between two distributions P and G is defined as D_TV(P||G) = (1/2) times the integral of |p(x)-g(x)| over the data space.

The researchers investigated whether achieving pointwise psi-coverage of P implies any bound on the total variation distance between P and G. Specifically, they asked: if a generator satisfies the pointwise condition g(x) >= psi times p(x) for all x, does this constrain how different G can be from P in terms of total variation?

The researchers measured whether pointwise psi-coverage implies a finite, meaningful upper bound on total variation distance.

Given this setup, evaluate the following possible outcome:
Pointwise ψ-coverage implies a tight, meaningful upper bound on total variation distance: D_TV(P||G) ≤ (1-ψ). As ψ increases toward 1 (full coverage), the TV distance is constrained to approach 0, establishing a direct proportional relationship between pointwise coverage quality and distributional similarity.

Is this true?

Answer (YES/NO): NO